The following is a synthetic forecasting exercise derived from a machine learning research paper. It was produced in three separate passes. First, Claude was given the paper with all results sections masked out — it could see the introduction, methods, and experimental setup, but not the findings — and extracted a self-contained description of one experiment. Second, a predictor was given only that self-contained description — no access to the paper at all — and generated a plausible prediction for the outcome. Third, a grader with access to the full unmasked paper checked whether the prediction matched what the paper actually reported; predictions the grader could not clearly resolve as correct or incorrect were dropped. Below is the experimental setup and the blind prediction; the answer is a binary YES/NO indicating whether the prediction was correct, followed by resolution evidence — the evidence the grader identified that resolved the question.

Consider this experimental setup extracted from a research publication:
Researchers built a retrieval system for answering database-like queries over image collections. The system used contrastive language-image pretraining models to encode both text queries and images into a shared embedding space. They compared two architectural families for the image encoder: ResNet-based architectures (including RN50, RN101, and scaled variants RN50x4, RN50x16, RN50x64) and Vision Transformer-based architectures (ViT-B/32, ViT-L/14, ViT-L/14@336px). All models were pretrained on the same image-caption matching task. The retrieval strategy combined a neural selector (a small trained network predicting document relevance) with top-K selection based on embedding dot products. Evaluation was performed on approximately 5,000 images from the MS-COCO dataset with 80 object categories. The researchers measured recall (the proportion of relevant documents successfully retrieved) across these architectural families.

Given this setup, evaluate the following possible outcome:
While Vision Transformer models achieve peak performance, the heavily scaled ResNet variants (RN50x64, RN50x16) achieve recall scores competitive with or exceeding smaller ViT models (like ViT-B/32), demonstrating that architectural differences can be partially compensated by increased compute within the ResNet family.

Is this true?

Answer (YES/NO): NO